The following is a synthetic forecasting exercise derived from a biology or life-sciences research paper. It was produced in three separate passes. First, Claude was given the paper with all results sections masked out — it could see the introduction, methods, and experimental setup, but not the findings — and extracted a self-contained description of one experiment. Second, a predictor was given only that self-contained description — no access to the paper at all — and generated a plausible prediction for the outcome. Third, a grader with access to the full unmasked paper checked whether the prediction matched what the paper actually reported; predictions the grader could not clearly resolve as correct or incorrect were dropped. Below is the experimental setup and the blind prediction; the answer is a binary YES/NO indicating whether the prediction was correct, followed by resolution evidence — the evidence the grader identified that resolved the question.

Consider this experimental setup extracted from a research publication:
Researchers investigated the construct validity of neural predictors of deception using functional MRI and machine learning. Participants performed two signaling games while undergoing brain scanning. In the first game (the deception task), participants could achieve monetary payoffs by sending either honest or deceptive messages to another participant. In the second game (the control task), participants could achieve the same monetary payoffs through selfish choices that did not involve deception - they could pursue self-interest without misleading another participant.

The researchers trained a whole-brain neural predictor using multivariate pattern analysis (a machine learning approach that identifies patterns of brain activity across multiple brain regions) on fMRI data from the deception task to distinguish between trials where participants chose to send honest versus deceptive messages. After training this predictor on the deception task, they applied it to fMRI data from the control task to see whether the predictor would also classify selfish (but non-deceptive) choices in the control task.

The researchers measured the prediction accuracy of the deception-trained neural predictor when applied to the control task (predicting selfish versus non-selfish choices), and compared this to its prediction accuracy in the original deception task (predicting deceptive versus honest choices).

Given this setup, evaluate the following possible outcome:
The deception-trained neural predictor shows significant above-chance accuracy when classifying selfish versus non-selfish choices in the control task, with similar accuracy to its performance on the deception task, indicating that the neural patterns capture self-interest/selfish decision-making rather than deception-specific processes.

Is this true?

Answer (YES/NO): YES